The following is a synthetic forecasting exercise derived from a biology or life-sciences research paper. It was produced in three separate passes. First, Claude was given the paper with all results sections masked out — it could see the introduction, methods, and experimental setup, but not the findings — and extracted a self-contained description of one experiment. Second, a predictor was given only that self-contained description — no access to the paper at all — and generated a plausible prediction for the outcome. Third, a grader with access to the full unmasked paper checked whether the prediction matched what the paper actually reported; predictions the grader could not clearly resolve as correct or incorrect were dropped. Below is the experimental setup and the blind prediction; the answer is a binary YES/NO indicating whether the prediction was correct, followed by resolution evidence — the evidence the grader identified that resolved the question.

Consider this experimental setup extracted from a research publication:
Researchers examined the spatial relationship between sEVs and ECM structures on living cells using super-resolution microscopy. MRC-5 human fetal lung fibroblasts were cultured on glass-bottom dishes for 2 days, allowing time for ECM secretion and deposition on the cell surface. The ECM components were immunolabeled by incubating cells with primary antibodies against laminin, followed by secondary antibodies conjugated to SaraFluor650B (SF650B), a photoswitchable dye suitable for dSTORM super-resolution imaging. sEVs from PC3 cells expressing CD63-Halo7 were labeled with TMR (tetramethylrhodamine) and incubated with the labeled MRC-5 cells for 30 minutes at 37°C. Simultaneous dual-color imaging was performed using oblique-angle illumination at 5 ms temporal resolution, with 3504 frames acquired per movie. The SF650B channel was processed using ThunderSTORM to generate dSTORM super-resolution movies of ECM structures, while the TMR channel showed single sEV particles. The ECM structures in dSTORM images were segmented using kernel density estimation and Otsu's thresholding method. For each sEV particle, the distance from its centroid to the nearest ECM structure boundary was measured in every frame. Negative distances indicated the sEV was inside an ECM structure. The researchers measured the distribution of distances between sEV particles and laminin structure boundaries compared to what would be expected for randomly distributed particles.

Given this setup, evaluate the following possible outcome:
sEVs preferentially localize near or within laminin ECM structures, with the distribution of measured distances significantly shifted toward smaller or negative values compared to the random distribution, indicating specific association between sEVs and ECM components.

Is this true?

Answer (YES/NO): YES